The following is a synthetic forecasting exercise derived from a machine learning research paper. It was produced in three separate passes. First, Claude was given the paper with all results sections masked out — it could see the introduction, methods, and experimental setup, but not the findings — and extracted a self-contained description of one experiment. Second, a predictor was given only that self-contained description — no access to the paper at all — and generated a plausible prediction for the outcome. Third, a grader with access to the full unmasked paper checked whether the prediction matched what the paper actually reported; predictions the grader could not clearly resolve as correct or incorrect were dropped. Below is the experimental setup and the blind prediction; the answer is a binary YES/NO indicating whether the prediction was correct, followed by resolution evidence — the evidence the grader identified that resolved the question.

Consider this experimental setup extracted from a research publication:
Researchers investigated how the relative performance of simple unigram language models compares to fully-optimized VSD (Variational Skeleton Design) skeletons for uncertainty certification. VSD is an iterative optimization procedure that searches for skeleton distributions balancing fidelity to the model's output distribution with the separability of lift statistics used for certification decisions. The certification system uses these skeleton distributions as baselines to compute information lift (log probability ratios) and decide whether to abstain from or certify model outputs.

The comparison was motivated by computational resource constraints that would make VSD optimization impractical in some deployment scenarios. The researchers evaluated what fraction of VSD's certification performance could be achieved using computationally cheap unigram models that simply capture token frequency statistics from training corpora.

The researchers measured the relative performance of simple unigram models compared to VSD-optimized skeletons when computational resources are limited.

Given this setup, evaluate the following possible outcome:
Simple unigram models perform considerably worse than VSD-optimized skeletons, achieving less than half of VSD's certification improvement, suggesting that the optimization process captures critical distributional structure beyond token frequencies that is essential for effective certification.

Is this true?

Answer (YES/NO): NO